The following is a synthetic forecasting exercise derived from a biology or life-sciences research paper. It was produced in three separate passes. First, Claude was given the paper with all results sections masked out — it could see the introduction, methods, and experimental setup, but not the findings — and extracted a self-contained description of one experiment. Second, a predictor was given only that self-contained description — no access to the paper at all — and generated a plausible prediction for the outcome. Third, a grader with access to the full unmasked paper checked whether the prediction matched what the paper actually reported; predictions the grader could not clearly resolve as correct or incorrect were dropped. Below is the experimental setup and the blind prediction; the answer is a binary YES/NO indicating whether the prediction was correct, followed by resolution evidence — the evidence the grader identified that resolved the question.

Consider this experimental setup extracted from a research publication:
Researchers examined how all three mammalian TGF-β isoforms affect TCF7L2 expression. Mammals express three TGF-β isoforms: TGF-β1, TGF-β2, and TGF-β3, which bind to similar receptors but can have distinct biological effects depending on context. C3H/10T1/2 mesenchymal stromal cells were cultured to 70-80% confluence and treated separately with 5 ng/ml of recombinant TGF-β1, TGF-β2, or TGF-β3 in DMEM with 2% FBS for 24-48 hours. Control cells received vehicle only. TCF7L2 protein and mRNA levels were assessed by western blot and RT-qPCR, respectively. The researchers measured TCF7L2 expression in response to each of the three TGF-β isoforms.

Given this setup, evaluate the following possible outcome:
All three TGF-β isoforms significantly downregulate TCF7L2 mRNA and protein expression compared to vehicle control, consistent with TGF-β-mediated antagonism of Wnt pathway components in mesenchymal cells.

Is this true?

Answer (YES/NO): YES